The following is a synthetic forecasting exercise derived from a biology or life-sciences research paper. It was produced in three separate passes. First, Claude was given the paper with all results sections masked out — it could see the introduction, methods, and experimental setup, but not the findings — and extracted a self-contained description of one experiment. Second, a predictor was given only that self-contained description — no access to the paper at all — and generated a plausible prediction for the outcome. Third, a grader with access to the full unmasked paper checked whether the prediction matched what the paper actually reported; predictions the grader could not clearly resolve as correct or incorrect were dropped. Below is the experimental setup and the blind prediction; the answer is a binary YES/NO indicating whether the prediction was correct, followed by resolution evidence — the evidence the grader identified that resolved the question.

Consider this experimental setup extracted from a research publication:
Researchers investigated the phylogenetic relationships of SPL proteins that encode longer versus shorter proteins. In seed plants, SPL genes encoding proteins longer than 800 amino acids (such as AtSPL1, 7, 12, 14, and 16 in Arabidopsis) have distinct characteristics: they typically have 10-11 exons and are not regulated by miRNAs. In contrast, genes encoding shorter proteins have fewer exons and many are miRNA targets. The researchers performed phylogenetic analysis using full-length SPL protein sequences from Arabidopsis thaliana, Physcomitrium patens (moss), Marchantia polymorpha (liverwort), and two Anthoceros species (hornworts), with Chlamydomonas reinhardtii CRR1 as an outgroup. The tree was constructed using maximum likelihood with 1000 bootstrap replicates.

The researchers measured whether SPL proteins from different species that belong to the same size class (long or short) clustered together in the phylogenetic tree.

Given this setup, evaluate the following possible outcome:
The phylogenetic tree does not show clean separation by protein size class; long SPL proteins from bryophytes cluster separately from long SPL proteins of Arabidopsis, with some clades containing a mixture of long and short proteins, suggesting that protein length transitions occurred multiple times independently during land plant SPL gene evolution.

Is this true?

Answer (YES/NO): NO